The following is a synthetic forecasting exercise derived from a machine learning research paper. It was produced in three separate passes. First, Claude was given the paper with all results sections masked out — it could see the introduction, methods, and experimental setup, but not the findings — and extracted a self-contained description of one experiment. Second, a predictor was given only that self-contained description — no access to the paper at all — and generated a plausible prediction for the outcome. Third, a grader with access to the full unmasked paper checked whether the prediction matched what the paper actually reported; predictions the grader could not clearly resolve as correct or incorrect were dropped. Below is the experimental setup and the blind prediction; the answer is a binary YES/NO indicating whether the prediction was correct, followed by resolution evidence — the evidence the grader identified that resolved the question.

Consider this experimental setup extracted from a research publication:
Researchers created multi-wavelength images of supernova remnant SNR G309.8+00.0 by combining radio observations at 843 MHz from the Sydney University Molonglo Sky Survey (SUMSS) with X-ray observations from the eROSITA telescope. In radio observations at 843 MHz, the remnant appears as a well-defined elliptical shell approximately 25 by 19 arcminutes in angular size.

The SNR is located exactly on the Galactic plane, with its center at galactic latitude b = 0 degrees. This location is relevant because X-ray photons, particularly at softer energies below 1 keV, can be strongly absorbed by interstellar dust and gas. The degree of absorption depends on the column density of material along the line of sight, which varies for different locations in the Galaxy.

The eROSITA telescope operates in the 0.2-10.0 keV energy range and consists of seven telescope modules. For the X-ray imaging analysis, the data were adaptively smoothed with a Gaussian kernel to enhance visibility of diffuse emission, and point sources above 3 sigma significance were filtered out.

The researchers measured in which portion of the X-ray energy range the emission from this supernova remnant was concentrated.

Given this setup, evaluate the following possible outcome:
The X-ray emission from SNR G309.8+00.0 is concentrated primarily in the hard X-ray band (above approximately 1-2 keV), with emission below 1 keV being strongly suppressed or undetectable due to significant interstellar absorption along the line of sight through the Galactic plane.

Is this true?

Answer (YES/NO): NO